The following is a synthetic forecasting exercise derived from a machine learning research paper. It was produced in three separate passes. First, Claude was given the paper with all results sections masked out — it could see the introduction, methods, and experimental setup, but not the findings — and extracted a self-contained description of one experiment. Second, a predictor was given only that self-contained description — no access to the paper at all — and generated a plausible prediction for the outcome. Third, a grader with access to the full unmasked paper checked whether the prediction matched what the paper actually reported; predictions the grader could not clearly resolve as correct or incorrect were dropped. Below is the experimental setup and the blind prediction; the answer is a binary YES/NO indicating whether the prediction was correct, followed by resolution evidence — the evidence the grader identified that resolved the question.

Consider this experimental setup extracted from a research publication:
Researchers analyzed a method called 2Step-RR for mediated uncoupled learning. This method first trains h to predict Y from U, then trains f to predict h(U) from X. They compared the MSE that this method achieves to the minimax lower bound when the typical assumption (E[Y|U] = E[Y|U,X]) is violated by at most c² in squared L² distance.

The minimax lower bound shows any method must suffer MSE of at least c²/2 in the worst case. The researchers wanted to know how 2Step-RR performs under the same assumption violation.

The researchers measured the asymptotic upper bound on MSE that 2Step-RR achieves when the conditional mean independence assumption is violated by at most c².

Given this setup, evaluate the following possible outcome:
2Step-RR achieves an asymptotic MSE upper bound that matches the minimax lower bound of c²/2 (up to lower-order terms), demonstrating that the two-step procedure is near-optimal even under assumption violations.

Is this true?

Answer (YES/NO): NO